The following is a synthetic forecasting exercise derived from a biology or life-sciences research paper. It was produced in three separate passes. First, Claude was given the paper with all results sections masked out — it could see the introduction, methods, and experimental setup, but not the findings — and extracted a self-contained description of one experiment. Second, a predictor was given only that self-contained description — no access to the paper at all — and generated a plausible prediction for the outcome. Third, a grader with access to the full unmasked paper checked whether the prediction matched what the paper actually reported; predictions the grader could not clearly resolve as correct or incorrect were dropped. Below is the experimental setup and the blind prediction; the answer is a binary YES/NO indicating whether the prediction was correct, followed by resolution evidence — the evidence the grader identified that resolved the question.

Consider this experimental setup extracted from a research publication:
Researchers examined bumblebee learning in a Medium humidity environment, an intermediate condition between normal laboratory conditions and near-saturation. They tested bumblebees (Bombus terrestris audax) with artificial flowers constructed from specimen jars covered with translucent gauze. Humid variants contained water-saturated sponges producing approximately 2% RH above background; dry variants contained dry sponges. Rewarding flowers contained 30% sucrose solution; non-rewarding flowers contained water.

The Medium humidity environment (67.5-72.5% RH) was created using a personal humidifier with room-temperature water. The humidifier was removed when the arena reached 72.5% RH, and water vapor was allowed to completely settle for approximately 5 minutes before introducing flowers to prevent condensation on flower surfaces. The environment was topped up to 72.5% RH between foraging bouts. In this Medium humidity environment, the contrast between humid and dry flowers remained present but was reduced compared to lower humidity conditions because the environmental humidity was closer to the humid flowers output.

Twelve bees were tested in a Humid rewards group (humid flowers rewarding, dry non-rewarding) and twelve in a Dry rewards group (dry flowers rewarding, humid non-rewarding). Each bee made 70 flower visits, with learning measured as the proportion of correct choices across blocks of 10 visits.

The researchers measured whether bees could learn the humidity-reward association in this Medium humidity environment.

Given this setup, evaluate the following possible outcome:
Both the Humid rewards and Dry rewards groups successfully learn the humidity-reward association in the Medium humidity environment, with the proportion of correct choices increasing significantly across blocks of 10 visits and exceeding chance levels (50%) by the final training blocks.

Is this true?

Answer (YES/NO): YES